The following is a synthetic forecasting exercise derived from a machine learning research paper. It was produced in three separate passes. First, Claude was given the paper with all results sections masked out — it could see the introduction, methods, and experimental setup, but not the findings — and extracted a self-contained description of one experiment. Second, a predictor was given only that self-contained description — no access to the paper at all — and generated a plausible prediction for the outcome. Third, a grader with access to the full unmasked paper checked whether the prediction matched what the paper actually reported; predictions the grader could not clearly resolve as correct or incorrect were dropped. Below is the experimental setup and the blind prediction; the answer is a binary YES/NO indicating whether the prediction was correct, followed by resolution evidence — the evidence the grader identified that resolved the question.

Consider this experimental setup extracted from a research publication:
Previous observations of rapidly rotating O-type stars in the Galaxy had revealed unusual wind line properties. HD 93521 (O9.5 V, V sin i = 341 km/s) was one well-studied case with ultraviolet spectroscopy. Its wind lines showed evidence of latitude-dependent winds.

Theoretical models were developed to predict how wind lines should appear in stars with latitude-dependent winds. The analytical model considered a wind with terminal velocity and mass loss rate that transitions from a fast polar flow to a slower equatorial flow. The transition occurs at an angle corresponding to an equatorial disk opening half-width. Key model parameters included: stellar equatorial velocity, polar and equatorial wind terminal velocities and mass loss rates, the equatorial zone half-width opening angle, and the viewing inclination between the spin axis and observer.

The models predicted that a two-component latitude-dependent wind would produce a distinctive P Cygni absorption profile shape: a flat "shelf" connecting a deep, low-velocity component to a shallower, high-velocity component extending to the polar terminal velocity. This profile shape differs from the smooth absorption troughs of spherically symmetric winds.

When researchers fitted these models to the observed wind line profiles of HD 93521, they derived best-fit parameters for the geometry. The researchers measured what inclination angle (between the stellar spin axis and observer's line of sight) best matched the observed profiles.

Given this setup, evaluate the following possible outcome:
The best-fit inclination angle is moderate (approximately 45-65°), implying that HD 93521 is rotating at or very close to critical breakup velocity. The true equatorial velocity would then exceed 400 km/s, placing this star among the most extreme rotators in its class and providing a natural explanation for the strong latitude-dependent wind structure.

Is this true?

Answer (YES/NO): NO